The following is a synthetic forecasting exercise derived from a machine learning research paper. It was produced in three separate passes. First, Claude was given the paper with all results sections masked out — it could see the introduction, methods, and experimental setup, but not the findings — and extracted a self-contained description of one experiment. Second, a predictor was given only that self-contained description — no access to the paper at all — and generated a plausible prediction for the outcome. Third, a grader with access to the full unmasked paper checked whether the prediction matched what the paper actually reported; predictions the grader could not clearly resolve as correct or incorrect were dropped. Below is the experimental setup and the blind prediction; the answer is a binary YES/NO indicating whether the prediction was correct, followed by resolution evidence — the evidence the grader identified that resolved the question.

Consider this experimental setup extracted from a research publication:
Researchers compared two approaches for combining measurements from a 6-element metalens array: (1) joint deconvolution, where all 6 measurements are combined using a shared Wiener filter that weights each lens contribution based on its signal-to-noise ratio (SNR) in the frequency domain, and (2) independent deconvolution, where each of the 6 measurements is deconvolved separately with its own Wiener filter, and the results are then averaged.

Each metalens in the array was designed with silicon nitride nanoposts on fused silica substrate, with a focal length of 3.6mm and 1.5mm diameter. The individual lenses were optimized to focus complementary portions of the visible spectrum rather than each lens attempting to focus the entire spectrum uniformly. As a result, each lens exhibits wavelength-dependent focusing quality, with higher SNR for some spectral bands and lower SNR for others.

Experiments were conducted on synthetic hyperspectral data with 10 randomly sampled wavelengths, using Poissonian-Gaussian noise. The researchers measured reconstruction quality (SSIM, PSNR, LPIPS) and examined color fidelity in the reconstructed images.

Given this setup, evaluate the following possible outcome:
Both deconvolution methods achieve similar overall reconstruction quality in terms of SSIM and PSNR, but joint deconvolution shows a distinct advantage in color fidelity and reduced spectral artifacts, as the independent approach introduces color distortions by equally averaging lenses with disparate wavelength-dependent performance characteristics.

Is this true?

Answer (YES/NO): NO